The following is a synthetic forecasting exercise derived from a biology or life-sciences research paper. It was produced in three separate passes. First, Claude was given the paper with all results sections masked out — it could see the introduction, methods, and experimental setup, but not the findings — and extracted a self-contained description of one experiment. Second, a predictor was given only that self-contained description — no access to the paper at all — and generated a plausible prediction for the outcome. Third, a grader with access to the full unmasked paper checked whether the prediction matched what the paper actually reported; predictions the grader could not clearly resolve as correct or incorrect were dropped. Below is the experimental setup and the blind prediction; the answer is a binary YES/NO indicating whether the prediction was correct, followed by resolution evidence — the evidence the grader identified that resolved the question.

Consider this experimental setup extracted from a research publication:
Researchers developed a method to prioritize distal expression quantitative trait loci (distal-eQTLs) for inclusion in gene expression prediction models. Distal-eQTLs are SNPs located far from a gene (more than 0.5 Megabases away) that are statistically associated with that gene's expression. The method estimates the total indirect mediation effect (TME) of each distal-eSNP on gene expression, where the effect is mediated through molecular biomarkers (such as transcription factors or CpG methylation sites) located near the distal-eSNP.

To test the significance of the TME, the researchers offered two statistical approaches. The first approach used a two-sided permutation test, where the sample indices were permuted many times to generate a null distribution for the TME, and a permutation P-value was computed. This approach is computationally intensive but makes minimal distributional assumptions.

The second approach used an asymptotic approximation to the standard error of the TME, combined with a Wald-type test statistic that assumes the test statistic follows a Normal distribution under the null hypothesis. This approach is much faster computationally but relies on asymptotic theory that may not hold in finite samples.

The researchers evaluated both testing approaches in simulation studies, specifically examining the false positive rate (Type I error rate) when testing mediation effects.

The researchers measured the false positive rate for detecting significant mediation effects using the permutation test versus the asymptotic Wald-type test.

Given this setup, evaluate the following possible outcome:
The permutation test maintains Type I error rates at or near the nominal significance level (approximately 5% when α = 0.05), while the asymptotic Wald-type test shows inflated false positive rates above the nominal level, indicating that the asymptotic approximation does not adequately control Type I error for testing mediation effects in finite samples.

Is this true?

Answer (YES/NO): YES